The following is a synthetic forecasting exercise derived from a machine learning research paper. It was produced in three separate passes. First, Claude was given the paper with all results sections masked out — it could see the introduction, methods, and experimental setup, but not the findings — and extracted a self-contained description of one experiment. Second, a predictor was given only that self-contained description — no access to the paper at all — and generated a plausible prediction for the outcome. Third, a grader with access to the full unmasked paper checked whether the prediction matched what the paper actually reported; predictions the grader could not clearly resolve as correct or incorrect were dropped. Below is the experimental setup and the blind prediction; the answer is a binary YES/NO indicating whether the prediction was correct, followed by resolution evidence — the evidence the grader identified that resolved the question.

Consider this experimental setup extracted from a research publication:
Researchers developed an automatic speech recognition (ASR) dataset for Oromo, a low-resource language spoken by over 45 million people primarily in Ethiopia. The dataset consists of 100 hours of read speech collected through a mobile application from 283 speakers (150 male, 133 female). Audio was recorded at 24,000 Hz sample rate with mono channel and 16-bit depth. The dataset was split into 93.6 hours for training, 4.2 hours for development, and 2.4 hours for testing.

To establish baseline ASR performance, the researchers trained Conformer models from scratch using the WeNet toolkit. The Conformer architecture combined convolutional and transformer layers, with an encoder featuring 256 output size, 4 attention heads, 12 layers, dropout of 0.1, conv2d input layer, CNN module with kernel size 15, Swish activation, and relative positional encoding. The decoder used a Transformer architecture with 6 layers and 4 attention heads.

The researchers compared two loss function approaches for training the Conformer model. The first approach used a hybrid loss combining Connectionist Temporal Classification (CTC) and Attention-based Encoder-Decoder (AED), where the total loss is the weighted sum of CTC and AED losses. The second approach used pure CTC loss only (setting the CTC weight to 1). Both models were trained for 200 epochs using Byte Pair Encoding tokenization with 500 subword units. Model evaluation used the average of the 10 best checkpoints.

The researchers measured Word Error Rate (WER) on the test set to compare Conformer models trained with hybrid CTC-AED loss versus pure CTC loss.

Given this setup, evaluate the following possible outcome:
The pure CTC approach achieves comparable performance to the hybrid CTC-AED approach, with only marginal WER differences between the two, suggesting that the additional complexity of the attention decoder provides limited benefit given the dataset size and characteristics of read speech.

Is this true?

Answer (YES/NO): NO